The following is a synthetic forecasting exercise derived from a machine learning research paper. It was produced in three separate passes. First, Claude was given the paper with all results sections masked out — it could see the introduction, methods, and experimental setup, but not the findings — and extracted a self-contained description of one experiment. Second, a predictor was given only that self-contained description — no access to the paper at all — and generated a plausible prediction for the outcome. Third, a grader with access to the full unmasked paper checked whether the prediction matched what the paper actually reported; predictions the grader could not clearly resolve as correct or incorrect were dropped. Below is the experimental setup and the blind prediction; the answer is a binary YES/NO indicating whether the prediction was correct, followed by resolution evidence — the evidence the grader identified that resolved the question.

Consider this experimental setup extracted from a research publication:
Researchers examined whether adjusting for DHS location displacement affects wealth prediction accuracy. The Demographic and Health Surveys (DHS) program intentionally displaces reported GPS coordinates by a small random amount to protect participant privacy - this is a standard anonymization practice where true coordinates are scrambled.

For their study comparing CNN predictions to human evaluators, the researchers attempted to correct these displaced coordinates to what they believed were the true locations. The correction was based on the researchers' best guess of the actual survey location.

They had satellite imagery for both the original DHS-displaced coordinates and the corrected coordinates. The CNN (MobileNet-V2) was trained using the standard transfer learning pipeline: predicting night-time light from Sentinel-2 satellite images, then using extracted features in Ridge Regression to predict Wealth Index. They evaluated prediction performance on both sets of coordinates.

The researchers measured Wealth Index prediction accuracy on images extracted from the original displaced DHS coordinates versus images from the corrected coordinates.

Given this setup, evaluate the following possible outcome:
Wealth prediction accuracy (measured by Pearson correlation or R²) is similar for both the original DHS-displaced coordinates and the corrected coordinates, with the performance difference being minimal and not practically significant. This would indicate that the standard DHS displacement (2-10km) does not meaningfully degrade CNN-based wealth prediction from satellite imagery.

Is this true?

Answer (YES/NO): NO